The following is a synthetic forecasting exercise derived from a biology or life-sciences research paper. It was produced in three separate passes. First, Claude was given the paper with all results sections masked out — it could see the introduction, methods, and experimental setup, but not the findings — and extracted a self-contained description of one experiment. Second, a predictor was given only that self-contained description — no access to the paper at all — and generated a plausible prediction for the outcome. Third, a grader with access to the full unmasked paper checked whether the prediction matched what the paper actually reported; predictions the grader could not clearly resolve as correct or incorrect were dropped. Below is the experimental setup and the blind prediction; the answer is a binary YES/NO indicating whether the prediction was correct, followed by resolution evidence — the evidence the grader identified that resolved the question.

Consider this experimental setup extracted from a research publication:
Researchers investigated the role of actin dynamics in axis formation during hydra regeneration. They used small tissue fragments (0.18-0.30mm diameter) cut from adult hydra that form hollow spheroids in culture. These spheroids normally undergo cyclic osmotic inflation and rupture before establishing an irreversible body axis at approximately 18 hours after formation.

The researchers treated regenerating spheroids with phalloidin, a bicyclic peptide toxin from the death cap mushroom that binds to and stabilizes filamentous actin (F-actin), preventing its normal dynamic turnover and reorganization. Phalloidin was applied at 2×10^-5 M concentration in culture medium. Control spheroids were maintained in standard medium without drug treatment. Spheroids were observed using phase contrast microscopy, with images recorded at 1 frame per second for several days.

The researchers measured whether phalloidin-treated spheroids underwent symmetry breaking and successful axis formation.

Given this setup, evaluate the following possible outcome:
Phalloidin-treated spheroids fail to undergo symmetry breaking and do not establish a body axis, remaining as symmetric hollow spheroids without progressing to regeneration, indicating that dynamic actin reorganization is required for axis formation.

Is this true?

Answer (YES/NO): YES